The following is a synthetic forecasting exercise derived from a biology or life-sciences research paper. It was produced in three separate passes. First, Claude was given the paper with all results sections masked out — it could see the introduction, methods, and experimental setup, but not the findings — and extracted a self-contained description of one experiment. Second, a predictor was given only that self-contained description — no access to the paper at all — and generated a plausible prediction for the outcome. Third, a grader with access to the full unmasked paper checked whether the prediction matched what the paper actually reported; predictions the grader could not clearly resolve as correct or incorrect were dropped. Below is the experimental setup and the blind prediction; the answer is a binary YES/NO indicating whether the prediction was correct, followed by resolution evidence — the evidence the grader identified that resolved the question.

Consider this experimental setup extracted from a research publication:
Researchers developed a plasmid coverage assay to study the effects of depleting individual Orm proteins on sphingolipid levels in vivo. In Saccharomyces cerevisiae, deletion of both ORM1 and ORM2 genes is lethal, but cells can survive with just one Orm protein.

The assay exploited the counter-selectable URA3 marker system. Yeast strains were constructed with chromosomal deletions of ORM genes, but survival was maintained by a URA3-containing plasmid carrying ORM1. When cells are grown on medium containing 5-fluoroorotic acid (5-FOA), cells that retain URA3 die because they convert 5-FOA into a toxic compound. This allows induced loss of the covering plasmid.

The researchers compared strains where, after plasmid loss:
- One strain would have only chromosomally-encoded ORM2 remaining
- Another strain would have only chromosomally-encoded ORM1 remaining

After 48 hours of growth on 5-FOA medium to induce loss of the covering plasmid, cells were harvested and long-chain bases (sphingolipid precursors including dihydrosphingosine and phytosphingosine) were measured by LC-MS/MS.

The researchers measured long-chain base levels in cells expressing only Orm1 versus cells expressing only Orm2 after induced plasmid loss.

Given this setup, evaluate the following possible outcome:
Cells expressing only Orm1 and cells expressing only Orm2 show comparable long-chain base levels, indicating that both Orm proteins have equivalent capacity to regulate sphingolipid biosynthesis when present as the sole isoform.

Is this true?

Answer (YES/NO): NO